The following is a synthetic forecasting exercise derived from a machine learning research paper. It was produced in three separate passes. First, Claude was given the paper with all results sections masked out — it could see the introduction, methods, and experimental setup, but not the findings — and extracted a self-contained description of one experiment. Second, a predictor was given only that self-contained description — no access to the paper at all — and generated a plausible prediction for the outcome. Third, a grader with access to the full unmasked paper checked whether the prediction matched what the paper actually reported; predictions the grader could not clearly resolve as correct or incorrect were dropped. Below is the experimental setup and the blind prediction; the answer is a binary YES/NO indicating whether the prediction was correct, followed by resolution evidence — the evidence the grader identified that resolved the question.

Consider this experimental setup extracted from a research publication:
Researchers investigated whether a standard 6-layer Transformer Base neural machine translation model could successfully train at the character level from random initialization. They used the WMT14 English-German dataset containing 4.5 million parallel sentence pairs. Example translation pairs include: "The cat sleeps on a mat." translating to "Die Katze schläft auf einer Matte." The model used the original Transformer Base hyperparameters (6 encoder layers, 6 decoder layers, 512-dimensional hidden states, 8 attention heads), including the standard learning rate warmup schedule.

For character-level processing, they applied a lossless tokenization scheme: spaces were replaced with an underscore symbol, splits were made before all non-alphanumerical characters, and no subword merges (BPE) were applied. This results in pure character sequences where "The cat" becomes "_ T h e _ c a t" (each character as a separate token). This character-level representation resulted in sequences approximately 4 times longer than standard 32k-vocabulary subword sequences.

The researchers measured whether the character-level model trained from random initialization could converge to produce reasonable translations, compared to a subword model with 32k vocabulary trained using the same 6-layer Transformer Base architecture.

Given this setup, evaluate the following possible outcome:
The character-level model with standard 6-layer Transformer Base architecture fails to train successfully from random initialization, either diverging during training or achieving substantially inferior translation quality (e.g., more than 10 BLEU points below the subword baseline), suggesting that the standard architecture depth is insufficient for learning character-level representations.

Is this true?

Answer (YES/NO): YES